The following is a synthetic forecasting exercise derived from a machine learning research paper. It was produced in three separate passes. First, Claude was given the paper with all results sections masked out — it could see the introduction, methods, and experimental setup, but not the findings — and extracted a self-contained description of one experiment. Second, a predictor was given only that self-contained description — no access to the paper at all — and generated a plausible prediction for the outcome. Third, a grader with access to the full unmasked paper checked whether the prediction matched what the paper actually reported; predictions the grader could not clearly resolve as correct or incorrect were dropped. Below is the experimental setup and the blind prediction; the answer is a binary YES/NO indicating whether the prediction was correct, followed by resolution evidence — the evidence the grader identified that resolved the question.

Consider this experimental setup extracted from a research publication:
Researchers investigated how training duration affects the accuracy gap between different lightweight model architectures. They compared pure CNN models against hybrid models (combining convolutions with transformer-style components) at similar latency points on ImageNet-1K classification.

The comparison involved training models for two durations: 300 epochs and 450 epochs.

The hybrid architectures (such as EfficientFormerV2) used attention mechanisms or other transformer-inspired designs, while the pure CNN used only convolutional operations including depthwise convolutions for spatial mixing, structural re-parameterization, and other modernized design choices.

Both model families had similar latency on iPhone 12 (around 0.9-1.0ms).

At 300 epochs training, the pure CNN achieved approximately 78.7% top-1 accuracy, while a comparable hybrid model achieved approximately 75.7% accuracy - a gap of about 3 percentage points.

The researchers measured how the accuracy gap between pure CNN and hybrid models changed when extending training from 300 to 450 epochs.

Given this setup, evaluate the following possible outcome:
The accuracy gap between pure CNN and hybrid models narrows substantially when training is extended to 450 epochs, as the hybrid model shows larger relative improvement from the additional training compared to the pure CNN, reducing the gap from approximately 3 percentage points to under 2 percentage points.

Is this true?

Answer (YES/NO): NO